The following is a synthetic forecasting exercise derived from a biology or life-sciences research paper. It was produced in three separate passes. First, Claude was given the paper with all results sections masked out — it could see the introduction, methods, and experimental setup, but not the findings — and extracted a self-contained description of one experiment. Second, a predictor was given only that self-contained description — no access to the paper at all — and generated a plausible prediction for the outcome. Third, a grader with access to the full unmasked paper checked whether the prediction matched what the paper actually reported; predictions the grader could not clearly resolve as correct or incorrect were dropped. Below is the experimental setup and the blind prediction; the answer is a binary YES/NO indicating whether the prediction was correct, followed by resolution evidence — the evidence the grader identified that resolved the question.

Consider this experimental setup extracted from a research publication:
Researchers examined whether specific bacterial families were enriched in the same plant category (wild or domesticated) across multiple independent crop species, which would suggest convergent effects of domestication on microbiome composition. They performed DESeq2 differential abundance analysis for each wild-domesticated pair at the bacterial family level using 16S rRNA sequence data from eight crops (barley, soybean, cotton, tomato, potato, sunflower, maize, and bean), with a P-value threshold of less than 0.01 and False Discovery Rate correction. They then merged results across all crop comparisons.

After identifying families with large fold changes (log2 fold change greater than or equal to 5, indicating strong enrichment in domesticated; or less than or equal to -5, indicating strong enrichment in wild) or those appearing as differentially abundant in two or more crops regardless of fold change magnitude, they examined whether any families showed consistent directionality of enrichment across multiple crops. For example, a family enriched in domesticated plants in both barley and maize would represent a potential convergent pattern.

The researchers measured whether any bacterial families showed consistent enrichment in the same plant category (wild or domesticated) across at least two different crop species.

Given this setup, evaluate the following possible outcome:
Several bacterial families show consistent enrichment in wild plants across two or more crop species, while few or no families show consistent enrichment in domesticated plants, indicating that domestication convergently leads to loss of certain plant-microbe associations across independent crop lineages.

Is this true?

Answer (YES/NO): NO